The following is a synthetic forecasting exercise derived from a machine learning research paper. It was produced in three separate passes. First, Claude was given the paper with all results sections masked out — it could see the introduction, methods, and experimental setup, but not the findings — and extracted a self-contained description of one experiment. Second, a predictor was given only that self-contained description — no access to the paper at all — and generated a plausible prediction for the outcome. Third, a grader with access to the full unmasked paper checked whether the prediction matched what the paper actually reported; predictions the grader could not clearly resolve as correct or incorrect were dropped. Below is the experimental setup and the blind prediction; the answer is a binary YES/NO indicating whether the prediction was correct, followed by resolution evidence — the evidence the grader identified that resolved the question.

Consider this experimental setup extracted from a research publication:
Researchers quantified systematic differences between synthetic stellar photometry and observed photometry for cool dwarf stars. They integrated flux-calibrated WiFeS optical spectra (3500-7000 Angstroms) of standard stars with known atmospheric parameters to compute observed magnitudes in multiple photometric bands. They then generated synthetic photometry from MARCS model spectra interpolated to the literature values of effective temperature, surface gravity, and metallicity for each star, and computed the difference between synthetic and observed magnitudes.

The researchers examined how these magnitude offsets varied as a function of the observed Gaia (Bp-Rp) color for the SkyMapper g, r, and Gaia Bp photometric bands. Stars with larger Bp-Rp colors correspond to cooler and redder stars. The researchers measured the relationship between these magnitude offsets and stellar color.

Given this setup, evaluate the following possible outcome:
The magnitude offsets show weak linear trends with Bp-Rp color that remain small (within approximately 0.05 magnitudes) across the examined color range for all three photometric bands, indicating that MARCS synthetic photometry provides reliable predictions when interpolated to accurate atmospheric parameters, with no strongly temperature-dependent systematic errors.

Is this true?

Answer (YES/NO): NO